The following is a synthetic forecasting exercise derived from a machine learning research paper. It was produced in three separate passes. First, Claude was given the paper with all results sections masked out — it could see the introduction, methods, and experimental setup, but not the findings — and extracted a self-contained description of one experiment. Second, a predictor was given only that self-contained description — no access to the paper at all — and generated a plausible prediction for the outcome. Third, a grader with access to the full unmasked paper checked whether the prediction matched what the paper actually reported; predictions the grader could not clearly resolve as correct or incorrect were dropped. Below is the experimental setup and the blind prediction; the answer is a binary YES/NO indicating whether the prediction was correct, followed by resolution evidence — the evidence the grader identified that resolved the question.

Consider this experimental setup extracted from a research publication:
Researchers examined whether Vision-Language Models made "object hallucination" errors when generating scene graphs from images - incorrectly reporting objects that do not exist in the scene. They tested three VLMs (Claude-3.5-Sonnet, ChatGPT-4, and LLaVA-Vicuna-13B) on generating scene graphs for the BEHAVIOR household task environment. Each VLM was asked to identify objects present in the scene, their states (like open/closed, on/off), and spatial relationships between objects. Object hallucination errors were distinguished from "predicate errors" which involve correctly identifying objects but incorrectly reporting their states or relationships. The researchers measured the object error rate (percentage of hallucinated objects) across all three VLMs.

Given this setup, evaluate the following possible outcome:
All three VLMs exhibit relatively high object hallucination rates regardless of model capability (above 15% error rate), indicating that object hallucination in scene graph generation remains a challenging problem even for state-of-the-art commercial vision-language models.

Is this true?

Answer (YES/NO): NO